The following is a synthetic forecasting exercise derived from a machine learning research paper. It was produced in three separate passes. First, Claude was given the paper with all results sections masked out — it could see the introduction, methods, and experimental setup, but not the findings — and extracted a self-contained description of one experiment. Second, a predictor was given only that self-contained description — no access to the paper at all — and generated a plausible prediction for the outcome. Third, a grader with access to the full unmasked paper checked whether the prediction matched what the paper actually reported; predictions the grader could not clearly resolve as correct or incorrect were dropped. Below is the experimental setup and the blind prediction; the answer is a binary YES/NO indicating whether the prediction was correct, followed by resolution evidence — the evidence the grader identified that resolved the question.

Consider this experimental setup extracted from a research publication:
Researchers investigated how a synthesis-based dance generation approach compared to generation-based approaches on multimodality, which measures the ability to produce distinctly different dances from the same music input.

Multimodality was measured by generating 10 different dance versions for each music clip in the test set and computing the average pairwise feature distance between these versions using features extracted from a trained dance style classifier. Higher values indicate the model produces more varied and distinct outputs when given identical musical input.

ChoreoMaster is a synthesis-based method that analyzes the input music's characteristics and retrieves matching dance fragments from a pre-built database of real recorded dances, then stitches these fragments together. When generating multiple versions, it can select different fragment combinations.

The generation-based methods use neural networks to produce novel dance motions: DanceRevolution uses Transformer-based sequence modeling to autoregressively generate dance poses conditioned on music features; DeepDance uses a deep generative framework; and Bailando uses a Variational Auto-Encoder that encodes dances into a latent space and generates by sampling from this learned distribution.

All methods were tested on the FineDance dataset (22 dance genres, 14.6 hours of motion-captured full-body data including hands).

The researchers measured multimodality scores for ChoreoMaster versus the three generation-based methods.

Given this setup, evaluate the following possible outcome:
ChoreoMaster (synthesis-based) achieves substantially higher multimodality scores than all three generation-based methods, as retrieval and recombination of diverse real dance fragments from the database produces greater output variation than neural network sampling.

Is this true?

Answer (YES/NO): YES